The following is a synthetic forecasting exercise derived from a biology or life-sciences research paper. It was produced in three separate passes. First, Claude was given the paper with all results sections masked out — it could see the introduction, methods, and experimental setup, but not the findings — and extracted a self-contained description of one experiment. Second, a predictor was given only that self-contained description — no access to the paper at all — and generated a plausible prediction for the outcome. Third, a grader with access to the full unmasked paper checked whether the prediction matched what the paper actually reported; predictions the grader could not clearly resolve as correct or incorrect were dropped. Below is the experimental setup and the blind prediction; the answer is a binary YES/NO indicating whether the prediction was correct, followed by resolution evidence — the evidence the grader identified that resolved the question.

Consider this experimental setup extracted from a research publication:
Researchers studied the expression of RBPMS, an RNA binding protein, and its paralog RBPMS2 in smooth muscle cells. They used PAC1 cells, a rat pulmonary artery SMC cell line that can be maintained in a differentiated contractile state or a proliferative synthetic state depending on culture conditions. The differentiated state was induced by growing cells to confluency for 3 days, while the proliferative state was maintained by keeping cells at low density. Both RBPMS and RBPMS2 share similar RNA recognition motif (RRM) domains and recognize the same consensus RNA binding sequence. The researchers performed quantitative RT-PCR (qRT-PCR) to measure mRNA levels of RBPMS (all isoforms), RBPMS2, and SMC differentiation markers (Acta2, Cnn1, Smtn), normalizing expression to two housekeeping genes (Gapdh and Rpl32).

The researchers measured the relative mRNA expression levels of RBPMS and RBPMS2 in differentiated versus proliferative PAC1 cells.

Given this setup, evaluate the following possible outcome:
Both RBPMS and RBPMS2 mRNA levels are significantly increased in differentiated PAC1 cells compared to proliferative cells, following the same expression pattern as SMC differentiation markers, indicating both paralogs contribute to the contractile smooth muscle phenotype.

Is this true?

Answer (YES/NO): NO